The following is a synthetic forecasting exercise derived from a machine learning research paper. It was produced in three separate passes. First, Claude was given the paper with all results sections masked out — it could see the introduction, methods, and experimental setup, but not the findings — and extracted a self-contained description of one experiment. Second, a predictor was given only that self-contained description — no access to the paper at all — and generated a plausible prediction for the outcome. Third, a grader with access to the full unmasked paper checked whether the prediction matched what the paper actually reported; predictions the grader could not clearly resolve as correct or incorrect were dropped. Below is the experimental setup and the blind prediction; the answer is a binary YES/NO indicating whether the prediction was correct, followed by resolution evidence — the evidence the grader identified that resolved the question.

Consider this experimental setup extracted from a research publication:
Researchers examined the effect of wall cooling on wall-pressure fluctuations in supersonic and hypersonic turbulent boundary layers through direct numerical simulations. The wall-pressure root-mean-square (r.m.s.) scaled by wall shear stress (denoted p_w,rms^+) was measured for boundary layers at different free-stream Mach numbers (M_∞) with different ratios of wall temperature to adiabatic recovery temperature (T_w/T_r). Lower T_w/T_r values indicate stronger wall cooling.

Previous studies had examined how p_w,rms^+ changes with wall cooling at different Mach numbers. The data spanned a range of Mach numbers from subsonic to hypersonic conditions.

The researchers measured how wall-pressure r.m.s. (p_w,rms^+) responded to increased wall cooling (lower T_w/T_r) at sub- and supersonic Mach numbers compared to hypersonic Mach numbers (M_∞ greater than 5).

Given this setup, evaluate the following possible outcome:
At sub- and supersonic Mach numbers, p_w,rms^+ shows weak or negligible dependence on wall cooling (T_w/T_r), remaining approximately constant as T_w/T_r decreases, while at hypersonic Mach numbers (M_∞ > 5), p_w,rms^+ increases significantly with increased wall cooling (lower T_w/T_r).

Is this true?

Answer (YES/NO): NO